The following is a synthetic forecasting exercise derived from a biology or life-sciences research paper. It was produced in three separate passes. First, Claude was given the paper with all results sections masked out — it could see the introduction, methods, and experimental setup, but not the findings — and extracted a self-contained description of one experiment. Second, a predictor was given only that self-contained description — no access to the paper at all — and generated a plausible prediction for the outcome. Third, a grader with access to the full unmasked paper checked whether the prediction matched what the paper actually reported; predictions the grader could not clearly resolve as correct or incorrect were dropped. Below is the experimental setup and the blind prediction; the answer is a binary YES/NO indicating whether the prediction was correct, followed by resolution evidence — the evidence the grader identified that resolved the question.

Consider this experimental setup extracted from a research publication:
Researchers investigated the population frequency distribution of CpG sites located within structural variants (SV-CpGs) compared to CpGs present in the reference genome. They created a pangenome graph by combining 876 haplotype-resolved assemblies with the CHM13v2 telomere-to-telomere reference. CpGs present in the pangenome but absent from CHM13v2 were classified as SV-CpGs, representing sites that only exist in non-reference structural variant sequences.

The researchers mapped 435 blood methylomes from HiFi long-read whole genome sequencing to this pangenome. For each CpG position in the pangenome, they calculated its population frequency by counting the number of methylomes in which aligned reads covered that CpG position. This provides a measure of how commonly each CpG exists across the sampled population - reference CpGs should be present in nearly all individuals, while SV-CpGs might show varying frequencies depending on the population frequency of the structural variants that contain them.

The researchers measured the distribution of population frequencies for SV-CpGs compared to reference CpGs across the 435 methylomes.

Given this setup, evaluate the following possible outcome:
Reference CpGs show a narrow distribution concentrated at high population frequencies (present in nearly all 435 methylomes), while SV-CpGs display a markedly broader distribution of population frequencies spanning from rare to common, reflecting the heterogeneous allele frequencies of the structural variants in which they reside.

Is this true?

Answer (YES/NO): YES